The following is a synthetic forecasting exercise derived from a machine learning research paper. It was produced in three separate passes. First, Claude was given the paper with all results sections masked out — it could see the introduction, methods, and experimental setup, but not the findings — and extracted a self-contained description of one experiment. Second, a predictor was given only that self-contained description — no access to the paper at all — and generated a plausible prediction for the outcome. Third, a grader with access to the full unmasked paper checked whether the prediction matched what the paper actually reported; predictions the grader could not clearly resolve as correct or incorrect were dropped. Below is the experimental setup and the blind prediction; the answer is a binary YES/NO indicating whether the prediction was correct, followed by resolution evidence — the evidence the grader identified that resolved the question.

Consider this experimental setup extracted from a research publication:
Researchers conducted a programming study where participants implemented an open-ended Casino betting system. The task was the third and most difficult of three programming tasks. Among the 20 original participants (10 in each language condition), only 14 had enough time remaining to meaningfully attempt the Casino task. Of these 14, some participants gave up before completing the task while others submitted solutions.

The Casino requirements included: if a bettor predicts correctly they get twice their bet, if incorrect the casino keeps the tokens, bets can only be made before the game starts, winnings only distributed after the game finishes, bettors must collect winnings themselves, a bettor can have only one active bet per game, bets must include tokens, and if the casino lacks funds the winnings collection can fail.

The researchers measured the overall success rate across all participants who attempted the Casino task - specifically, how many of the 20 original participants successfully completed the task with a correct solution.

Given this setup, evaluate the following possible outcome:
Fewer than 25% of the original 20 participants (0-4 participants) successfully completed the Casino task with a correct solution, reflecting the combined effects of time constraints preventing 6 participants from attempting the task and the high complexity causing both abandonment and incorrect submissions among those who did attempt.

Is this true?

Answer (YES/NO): YES